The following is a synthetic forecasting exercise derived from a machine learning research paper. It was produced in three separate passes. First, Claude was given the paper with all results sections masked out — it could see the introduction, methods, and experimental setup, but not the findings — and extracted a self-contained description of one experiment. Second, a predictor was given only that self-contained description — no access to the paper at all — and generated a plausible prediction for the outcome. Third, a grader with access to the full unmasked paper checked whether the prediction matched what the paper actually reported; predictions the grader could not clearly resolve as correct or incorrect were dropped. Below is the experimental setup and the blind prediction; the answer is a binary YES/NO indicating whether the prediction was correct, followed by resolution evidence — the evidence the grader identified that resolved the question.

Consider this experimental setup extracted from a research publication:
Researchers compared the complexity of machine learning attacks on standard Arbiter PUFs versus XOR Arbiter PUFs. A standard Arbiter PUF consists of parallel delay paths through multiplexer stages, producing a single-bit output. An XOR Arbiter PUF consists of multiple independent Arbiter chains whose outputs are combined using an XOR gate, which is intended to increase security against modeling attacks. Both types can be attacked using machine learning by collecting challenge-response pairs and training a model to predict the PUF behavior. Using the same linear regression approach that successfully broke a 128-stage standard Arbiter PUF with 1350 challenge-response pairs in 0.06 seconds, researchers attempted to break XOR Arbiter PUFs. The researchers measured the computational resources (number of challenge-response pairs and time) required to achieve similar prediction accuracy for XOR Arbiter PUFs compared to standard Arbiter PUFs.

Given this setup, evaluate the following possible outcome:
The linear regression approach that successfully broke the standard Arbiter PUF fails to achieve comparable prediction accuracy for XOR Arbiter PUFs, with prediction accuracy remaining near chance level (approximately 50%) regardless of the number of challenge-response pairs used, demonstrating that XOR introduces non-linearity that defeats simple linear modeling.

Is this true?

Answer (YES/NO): NO